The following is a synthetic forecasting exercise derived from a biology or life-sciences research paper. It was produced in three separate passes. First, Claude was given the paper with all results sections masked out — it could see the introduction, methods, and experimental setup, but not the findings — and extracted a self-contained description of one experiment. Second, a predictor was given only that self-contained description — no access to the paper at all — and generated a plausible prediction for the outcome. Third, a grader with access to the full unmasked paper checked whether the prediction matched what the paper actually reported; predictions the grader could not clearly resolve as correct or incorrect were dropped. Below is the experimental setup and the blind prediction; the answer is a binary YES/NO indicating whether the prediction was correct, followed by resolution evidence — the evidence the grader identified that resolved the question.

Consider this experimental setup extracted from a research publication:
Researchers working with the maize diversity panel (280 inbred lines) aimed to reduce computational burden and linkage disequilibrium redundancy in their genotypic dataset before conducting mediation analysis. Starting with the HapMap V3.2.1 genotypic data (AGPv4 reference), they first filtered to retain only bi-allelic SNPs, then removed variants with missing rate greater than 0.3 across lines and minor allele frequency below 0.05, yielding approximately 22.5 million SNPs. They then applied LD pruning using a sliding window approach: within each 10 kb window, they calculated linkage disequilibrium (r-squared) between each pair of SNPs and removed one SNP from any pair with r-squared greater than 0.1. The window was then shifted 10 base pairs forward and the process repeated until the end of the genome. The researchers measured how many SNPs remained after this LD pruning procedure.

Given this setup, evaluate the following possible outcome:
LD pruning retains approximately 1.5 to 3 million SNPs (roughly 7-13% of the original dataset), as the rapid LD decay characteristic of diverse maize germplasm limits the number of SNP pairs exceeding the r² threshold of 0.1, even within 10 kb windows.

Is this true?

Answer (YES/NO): NO